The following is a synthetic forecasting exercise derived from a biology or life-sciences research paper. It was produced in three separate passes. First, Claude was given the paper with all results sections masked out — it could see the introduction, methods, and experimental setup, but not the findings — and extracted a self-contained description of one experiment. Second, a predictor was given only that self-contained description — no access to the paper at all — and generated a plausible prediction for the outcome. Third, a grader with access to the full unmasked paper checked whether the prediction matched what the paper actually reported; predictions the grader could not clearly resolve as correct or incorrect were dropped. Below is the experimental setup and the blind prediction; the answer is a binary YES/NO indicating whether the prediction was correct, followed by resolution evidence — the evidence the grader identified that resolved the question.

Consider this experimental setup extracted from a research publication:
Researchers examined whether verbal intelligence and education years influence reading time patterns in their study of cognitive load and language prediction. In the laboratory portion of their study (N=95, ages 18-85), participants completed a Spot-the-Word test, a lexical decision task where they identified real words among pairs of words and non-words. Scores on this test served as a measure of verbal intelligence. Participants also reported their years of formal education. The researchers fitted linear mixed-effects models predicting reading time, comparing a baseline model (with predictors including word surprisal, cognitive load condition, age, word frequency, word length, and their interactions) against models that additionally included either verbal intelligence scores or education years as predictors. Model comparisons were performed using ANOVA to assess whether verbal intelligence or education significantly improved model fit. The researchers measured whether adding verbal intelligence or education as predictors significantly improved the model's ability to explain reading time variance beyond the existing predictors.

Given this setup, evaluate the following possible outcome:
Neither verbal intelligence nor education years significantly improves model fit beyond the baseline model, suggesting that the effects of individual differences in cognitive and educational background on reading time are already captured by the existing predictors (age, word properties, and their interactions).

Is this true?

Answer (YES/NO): NO